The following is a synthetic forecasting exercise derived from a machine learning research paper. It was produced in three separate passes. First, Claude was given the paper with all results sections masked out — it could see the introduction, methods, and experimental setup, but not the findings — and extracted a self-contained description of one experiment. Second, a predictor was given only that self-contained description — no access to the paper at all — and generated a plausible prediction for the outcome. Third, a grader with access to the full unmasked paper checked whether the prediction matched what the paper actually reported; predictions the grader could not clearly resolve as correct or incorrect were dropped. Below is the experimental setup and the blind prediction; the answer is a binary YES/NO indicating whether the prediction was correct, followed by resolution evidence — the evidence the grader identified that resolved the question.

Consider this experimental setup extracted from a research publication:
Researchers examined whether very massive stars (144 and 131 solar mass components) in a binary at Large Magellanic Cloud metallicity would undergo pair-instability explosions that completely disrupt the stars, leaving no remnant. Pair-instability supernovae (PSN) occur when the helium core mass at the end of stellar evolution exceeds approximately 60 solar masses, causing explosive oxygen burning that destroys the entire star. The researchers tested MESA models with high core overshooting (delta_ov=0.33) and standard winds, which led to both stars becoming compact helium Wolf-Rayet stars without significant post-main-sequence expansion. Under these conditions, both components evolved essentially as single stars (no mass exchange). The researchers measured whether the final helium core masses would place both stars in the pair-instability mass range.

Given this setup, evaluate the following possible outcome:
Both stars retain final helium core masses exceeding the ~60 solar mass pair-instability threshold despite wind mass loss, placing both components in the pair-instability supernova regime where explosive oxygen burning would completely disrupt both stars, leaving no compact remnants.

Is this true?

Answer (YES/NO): YES